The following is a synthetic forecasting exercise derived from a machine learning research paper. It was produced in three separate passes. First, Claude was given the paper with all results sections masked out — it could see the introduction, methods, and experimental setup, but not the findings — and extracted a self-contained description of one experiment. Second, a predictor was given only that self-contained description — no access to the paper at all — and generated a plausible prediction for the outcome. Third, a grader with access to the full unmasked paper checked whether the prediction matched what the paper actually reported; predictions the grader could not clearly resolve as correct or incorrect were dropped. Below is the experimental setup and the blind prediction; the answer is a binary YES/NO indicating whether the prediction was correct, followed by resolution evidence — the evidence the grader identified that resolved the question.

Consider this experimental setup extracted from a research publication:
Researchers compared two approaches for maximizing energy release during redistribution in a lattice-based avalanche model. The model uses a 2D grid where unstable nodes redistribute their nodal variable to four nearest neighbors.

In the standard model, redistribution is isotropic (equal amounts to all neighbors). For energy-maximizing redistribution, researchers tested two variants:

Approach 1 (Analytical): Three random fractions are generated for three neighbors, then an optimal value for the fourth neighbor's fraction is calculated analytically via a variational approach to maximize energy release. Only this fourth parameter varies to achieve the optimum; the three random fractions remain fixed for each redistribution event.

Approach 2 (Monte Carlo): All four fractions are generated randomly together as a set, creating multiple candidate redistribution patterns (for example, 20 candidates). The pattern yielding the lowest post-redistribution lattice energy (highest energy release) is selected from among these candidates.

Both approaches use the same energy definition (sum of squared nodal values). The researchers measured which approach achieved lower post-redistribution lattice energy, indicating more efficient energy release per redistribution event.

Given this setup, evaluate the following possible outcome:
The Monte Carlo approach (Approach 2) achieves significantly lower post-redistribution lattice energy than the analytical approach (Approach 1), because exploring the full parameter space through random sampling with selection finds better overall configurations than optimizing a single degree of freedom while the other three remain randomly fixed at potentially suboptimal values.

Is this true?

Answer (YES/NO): YES